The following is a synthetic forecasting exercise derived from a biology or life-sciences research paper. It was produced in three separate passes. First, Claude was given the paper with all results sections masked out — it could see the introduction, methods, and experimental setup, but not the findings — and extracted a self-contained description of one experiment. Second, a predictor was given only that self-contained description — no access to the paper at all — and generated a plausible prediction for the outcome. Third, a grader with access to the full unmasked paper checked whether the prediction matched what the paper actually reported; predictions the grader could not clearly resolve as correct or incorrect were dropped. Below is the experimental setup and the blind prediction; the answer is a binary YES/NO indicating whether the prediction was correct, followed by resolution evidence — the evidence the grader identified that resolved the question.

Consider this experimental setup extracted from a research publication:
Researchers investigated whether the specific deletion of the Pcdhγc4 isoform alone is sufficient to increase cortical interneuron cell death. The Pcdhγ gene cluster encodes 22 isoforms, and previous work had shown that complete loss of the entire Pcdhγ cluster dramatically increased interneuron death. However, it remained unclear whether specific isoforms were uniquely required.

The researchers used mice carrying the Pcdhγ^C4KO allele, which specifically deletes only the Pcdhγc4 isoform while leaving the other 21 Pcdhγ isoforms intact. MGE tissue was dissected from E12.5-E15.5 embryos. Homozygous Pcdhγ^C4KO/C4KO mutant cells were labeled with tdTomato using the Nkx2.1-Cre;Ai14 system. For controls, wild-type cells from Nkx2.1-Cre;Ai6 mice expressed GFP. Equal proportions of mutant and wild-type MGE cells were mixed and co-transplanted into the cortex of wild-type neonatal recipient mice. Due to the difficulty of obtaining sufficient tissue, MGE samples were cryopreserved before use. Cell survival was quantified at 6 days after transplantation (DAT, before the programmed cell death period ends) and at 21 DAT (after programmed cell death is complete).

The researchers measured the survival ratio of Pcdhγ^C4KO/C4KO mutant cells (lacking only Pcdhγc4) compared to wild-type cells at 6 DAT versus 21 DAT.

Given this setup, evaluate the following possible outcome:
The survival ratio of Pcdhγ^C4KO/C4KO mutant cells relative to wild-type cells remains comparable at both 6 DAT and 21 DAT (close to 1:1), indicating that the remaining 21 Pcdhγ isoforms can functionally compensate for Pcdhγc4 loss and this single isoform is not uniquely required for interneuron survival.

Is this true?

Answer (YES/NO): NO